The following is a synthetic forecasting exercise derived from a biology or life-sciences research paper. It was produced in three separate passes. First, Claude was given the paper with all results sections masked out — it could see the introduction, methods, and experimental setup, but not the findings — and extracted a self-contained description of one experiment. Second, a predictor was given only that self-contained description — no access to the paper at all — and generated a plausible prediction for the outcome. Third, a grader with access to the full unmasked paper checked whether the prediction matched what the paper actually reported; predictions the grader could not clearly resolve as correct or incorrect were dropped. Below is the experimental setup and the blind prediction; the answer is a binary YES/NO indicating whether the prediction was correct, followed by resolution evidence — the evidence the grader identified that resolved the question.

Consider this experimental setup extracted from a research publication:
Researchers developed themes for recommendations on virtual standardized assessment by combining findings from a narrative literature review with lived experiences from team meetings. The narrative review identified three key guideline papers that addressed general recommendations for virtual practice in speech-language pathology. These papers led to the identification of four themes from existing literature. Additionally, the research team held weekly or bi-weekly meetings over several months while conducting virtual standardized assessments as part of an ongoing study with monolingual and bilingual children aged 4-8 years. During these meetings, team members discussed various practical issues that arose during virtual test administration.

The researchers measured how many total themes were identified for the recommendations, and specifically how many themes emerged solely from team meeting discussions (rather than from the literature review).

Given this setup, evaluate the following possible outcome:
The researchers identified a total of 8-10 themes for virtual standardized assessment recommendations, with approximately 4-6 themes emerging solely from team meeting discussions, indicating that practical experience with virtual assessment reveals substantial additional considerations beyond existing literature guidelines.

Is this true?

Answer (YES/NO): NO